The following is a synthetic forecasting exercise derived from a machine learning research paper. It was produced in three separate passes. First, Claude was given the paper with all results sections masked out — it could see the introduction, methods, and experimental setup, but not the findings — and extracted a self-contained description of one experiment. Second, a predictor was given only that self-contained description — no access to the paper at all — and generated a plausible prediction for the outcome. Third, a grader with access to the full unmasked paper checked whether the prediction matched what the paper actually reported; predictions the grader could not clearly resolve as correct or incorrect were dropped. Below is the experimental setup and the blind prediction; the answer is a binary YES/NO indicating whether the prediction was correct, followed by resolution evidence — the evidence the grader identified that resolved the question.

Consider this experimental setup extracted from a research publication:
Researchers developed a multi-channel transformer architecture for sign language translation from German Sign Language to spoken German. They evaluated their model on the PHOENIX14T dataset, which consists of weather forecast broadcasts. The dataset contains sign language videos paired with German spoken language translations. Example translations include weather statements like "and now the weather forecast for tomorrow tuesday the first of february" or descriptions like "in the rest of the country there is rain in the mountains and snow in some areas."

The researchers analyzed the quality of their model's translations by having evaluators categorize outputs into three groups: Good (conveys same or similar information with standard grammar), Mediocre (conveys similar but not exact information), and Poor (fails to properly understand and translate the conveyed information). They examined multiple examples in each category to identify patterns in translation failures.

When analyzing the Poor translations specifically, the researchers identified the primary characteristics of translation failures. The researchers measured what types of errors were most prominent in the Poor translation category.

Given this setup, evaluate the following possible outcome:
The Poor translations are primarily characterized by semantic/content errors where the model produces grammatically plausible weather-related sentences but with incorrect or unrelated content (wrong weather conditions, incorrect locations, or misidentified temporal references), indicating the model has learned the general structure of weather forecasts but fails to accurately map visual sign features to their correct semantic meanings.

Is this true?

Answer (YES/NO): NO